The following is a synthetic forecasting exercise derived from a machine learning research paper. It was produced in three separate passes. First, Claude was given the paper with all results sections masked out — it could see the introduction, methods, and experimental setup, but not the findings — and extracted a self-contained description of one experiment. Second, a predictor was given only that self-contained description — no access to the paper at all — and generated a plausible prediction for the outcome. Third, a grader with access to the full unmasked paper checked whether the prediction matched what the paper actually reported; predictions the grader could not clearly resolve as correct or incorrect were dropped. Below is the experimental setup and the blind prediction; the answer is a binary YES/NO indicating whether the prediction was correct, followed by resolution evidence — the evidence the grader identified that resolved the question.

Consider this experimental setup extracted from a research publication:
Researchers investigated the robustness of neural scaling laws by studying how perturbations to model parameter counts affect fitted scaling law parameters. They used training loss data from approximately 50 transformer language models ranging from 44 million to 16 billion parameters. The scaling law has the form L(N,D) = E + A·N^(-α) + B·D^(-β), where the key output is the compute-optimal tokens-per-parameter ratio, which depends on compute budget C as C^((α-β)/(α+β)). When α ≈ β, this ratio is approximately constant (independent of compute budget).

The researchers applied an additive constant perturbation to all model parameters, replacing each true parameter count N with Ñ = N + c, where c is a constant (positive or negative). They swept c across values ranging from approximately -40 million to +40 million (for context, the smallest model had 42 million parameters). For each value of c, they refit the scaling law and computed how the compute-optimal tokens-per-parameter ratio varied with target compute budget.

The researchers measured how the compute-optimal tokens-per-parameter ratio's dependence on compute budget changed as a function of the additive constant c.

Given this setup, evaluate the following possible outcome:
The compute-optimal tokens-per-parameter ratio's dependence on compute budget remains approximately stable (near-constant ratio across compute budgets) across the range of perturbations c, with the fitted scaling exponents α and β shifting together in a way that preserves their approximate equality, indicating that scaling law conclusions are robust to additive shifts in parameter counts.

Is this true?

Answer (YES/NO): NO